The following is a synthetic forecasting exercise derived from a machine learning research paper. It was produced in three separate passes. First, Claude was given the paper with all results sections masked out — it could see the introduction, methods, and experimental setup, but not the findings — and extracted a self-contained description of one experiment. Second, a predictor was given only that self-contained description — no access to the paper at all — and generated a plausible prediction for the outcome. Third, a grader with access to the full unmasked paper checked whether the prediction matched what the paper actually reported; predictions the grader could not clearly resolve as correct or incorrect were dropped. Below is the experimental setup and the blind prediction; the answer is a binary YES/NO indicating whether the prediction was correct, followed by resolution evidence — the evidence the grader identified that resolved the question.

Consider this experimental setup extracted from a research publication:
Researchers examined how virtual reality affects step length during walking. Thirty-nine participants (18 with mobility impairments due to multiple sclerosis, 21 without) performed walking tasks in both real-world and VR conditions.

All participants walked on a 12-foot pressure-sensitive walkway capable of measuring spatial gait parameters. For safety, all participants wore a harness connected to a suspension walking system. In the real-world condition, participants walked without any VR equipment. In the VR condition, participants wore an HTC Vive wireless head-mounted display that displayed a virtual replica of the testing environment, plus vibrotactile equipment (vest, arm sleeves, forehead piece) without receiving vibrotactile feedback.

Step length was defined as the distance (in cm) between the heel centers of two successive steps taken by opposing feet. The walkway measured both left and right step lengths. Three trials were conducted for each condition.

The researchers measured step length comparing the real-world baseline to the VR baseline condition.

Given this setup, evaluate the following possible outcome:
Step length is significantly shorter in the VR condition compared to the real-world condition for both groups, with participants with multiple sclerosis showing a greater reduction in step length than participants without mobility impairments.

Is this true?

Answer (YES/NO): NO